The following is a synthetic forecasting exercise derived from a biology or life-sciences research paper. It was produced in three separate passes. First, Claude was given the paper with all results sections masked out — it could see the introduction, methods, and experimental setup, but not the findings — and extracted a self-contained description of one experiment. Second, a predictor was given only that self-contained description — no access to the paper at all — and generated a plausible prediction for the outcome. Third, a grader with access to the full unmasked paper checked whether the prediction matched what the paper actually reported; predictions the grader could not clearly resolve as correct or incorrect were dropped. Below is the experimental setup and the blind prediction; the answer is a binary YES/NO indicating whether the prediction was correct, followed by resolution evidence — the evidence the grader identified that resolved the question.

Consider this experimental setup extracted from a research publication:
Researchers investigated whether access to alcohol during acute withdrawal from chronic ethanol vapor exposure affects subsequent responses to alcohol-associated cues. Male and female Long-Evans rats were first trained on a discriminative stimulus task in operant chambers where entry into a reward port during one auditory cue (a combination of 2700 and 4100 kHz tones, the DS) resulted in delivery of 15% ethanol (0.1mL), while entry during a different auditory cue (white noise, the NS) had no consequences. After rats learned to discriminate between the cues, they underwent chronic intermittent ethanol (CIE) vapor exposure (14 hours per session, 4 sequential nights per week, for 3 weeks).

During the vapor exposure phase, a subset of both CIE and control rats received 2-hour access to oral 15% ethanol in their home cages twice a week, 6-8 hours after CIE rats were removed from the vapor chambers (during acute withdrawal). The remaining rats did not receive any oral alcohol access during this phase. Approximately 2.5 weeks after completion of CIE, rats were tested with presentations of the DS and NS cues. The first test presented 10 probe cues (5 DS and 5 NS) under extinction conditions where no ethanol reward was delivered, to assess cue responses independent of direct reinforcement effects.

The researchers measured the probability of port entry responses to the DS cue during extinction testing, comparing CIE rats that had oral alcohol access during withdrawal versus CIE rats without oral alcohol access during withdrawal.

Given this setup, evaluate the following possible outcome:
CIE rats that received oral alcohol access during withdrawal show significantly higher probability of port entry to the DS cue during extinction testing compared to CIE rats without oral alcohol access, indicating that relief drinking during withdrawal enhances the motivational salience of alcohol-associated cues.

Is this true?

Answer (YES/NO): NO